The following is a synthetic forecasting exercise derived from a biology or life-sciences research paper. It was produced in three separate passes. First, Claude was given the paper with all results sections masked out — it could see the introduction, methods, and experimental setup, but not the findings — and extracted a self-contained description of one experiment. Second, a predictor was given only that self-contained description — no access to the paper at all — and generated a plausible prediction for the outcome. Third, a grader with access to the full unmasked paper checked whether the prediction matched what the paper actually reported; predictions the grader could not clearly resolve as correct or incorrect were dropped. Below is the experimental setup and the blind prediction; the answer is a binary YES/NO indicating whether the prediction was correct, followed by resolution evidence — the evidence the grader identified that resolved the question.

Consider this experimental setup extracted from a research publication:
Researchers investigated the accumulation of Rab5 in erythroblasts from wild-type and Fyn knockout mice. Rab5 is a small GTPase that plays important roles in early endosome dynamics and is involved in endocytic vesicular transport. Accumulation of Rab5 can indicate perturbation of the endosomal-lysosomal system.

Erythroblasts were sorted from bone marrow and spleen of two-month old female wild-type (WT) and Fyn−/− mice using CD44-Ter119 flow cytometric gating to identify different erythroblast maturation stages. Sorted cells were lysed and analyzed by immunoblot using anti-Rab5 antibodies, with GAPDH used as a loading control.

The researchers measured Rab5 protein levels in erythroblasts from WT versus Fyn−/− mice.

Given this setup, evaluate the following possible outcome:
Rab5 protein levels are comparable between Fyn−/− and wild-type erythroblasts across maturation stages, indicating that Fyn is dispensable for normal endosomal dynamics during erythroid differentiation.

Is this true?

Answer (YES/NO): NO